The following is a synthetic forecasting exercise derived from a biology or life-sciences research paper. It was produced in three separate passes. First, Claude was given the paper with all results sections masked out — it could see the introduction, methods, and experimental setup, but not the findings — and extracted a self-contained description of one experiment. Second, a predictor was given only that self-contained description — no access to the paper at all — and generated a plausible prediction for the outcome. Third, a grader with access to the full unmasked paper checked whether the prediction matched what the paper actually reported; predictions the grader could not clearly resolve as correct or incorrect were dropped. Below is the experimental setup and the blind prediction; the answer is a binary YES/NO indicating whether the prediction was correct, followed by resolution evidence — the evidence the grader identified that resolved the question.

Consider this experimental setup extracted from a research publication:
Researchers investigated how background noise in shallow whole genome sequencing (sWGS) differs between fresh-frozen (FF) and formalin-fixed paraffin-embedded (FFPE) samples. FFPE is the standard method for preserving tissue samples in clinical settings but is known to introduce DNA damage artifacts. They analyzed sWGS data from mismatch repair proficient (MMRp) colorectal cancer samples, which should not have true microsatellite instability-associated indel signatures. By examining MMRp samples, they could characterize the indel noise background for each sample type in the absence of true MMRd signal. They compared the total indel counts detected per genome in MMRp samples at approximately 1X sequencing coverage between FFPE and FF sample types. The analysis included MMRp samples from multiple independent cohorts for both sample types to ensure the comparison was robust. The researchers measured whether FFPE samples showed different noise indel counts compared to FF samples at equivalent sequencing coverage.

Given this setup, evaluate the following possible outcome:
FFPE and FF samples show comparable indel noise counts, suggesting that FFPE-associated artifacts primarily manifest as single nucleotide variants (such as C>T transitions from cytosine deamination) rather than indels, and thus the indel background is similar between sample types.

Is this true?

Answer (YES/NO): NO